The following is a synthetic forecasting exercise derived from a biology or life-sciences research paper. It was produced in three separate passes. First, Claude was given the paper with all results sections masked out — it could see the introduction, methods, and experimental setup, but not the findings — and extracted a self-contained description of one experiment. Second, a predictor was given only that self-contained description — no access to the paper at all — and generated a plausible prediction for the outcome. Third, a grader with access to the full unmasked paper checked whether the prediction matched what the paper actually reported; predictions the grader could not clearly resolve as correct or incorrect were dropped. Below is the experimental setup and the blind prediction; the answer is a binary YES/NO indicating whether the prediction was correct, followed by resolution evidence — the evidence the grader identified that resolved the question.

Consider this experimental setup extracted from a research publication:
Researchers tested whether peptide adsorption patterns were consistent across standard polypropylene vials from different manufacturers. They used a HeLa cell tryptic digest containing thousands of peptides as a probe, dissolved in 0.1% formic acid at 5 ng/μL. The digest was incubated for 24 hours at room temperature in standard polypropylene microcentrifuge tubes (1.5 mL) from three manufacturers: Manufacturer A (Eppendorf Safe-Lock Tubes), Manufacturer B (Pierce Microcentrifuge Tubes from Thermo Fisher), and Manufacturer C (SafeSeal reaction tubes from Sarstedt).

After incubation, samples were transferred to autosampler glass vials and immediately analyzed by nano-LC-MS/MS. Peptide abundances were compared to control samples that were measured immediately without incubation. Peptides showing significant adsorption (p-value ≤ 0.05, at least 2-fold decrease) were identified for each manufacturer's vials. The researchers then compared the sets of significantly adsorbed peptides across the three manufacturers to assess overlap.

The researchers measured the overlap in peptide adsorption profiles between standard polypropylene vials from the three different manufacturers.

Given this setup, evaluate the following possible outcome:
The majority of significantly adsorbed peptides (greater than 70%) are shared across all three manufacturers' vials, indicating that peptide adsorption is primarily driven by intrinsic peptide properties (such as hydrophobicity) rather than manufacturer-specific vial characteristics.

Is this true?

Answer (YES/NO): NO